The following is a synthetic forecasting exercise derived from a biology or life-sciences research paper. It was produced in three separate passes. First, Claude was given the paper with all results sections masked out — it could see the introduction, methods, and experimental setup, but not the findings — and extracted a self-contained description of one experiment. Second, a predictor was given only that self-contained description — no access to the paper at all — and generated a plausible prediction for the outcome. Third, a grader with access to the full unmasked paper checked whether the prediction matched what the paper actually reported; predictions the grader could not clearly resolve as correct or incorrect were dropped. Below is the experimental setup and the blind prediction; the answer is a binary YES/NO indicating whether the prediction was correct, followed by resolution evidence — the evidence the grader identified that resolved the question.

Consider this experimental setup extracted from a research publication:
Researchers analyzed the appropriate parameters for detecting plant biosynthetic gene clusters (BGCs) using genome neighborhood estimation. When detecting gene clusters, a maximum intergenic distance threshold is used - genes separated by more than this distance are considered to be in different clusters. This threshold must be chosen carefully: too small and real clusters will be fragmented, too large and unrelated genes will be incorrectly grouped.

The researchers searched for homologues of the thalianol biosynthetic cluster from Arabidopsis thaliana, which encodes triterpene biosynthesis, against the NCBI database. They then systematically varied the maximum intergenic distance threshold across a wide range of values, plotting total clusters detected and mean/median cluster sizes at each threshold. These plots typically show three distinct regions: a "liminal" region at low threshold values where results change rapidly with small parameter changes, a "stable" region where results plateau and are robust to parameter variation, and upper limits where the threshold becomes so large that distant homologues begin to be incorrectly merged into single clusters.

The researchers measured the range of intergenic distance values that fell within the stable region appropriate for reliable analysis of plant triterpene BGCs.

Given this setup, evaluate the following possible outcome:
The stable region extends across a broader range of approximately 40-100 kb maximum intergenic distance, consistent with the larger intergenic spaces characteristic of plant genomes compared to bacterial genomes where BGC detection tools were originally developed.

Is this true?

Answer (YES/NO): NO